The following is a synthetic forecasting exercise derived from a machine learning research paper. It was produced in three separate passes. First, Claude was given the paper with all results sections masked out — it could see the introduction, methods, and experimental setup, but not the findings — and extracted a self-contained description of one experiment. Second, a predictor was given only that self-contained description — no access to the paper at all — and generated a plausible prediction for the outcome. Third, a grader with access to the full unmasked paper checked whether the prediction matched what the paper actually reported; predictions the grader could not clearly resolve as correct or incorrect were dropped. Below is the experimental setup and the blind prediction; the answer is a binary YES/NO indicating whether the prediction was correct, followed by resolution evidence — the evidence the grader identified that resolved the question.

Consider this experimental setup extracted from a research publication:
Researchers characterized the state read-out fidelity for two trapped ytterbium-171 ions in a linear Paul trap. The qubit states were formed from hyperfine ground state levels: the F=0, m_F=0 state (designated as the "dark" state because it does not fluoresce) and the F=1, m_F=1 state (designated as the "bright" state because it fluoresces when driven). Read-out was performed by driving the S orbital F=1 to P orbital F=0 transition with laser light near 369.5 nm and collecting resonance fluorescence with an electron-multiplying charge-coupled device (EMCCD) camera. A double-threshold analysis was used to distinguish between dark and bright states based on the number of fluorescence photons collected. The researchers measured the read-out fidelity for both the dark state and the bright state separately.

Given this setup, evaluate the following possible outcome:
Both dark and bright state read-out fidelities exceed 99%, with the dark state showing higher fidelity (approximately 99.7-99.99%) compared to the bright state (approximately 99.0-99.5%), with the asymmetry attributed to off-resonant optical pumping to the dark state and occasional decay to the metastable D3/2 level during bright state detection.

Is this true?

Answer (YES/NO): NO